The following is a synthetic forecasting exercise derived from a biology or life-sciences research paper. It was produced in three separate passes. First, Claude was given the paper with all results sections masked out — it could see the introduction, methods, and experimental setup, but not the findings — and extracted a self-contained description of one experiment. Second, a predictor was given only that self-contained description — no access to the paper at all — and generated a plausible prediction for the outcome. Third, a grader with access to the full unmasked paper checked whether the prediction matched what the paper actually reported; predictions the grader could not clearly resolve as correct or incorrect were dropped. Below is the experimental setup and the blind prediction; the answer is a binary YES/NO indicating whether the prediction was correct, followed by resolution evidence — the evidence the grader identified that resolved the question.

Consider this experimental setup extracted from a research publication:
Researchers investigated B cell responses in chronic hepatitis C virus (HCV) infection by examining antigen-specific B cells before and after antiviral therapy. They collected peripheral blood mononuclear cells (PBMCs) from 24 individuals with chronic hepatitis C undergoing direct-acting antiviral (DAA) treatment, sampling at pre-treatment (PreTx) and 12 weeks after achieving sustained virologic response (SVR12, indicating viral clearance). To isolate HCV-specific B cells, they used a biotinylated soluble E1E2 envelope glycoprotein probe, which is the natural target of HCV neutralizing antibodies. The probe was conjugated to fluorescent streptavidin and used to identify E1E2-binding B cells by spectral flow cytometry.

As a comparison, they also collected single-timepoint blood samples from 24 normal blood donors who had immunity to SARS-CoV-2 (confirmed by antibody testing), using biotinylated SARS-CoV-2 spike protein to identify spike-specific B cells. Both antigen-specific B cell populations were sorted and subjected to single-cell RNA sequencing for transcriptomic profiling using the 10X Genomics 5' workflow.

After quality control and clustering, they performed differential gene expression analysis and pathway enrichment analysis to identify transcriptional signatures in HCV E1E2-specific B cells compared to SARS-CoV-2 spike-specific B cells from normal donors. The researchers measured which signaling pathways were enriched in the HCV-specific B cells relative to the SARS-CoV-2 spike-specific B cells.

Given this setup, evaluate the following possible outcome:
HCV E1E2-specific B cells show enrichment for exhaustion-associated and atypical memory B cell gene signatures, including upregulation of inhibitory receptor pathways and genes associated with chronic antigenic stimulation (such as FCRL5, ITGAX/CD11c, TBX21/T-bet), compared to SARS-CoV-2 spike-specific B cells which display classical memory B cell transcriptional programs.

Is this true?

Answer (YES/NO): NO